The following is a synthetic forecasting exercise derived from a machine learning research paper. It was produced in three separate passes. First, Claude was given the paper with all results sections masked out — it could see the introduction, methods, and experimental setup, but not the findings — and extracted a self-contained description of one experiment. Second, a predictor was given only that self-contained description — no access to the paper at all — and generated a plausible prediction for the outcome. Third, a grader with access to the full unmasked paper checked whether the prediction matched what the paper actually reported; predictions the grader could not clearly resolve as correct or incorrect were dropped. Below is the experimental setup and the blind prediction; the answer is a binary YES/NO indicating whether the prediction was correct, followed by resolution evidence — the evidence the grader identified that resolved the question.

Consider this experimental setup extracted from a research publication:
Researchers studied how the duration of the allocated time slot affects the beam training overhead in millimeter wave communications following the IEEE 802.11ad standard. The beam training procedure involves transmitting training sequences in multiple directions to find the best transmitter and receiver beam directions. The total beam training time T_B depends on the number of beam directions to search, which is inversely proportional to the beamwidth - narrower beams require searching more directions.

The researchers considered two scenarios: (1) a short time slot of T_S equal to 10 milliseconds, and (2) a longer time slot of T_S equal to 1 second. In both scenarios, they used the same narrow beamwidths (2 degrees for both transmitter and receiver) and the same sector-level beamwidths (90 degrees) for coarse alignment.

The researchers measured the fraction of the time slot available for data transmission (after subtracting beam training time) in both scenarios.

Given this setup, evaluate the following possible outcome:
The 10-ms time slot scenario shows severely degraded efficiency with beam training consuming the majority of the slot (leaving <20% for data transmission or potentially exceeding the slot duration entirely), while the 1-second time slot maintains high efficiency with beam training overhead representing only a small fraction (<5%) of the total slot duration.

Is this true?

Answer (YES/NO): NO